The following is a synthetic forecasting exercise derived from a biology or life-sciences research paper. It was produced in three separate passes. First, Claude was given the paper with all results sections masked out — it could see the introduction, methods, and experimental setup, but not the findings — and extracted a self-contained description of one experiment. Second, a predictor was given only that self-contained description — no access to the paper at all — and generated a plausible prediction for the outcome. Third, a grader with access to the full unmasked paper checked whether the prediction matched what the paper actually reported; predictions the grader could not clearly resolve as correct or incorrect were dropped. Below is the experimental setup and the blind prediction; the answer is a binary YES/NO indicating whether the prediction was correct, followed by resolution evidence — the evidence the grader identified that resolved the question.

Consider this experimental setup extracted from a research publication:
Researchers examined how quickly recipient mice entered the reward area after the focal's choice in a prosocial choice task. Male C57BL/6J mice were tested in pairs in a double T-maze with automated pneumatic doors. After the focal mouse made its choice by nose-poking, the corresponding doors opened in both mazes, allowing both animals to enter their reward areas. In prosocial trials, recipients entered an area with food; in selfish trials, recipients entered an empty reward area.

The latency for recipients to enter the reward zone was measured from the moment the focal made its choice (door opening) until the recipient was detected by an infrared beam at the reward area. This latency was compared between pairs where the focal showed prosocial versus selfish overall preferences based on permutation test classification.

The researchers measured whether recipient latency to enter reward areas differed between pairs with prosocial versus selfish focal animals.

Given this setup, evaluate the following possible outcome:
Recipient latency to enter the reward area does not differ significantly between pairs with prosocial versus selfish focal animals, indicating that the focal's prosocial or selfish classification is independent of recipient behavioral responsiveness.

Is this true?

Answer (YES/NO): NO